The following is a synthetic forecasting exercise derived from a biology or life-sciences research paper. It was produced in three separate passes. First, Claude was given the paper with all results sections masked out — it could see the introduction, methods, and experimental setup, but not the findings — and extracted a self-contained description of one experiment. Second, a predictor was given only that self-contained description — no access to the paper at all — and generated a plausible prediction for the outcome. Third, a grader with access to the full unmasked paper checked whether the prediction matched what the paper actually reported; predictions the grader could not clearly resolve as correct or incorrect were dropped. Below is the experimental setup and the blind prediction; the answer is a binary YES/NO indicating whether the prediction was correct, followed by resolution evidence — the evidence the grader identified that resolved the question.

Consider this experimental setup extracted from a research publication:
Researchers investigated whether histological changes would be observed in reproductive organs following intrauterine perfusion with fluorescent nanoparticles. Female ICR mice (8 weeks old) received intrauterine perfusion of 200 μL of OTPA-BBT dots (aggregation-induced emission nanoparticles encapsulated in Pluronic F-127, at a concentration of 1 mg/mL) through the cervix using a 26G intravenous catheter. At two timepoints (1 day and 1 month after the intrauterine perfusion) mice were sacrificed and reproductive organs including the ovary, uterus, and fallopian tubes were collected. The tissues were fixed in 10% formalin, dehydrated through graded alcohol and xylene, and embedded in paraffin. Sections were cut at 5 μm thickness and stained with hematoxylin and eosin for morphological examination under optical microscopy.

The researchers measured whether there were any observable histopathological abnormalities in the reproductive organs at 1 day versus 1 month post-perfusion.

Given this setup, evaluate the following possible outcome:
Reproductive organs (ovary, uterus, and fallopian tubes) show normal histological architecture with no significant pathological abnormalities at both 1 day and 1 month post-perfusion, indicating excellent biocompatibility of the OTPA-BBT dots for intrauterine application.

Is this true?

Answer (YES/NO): YES